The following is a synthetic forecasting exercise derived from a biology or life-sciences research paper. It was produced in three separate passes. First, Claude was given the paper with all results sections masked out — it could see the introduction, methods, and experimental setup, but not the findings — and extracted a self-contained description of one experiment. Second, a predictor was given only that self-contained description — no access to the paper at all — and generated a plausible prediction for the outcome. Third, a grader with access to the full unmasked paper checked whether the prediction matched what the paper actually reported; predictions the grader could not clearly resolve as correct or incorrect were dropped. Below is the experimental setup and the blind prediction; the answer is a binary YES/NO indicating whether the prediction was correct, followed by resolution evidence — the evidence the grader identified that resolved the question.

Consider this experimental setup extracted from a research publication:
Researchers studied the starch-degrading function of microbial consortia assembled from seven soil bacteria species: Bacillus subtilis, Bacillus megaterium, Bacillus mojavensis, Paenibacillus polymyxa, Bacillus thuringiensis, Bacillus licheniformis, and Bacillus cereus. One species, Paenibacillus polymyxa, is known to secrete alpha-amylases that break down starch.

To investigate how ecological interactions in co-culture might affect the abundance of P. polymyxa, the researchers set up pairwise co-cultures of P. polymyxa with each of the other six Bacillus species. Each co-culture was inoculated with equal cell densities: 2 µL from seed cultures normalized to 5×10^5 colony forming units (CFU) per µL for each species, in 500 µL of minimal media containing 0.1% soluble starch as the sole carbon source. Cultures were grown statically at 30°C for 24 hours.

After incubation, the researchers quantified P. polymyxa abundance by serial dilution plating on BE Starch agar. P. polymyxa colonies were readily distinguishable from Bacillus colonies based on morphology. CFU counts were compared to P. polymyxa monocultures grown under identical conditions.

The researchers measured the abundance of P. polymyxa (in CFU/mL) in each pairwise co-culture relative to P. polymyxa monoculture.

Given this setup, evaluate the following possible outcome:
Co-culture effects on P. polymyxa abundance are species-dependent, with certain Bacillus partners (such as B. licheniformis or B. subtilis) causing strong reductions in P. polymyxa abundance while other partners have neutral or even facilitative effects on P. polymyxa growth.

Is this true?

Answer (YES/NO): NO